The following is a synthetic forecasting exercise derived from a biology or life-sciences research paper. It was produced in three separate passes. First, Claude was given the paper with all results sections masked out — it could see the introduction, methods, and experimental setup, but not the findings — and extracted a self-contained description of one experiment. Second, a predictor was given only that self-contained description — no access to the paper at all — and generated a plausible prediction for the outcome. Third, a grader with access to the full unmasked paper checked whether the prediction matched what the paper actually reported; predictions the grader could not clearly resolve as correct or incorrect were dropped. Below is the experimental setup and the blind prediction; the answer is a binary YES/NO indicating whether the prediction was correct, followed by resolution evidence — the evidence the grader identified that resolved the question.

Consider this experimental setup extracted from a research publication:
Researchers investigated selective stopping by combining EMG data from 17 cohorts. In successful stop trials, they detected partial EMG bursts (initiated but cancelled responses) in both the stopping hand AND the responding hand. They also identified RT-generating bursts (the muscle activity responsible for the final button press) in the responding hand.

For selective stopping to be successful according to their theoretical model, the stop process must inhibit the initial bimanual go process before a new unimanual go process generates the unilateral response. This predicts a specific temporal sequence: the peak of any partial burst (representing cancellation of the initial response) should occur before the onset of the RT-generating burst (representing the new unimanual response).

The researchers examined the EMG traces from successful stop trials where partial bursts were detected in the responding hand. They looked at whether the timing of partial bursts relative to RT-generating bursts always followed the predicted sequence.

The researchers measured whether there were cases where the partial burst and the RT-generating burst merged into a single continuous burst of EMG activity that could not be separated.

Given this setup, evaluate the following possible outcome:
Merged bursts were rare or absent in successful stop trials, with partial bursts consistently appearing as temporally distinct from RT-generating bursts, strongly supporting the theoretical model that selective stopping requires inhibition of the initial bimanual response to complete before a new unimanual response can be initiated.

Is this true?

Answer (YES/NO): NO